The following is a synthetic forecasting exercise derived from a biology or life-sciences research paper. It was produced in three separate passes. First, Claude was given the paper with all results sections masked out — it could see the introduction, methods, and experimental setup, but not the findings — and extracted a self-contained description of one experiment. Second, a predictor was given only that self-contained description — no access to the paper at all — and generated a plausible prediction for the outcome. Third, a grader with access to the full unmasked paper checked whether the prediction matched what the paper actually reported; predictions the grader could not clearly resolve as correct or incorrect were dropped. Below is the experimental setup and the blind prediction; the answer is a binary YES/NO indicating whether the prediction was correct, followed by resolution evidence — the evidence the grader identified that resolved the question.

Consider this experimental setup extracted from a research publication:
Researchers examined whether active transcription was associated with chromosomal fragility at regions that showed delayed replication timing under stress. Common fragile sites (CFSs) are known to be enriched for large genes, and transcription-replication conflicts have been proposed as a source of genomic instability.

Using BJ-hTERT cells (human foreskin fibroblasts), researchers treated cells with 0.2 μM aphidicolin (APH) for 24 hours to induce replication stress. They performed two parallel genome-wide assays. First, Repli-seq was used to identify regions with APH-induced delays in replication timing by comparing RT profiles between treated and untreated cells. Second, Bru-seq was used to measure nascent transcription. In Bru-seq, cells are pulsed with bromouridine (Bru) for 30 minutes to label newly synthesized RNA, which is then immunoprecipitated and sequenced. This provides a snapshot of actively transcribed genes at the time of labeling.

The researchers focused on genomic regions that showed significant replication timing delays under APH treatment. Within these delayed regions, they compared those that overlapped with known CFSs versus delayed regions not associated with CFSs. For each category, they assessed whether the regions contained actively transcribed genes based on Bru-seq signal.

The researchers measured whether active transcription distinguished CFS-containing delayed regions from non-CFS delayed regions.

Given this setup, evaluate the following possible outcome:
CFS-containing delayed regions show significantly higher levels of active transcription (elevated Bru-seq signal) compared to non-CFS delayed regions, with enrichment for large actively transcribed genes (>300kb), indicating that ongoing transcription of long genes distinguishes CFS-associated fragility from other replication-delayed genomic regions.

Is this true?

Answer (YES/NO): NO